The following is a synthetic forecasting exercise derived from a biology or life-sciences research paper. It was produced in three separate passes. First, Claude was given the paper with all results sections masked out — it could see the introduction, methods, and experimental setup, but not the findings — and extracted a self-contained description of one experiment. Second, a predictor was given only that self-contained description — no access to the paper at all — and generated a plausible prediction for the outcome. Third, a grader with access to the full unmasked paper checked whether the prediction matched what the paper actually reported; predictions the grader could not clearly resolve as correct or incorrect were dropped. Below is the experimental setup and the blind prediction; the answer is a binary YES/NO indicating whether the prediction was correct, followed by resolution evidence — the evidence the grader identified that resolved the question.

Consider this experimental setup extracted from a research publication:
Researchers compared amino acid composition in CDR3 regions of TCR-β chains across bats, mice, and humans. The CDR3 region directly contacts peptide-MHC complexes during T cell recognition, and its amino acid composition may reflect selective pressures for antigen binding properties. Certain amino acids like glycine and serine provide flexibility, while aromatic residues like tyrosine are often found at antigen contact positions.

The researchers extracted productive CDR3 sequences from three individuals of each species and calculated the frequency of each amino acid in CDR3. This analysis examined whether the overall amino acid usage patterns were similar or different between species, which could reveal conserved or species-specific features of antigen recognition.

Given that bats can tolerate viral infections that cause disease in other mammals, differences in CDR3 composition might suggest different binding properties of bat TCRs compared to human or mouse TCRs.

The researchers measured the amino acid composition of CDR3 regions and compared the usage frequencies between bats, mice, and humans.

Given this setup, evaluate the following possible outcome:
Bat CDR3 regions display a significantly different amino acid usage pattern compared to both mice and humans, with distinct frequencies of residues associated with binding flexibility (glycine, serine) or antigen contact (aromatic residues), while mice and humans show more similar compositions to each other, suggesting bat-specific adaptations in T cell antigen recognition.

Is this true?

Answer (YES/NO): NO